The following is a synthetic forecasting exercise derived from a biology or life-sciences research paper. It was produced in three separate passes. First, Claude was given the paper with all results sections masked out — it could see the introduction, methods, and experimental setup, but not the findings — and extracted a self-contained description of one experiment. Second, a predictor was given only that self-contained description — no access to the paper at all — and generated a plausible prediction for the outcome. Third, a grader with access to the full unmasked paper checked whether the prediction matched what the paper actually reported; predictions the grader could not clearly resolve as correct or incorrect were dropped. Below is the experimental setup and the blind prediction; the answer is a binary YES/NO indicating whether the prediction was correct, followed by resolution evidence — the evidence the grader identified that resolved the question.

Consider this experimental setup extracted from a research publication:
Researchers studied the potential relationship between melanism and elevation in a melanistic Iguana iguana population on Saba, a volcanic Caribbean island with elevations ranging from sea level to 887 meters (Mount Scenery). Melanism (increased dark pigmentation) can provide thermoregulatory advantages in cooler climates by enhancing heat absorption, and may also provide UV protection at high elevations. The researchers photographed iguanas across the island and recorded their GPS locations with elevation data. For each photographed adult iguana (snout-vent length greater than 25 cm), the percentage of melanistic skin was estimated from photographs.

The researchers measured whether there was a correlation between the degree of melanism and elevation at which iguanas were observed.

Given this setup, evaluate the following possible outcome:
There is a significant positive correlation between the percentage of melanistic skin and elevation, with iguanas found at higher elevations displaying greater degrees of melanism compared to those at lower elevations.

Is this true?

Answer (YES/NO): NO